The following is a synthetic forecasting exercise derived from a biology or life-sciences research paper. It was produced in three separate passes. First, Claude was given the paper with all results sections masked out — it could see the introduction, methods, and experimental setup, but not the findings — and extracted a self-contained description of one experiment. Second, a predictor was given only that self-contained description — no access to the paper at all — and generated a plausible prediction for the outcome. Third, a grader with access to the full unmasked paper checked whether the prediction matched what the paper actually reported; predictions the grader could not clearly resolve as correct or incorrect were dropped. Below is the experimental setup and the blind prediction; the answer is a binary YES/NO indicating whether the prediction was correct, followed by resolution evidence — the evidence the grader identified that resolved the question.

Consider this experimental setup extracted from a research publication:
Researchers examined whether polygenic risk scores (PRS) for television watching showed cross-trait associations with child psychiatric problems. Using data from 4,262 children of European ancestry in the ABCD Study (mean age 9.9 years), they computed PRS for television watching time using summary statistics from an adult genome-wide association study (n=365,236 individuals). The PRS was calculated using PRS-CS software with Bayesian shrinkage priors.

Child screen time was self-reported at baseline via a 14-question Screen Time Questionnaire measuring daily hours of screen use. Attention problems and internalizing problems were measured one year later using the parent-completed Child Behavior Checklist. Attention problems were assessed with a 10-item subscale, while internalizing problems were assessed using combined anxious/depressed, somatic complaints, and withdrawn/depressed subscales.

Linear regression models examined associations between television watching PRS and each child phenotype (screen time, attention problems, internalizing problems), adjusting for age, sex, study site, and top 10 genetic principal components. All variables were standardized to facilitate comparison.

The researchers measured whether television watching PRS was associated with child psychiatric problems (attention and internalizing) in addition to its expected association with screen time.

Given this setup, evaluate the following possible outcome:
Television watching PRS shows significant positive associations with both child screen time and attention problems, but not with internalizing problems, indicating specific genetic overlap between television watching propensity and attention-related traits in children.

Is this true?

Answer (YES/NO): NO